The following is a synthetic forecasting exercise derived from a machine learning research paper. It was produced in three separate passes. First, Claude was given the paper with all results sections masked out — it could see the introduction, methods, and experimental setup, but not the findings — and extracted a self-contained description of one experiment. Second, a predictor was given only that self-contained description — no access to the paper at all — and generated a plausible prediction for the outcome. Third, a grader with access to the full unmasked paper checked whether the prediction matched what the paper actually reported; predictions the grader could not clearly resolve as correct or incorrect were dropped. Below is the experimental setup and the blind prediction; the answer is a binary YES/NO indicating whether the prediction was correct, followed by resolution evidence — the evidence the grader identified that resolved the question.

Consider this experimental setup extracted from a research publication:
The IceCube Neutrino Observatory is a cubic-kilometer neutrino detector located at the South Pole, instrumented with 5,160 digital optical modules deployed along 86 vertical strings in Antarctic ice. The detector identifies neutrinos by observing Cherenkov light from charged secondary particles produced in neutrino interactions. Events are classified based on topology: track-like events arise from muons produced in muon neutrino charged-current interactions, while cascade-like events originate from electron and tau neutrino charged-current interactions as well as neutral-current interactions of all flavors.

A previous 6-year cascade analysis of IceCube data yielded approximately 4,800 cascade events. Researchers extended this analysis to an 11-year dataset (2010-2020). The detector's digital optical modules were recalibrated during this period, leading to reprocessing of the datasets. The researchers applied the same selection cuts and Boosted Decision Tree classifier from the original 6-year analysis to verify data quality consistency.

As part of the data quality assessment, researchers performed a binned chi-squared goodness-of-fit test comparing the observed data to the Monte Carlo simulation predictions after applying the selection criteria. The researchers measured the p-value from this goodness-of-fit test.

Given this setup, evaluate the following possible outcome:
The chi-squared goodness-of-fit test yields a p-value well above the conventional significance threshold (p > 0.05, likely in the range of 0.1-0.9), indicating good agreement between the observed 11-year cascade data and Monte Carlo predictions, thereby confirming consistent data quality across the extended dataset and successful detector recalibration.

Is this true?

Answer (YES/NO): YES